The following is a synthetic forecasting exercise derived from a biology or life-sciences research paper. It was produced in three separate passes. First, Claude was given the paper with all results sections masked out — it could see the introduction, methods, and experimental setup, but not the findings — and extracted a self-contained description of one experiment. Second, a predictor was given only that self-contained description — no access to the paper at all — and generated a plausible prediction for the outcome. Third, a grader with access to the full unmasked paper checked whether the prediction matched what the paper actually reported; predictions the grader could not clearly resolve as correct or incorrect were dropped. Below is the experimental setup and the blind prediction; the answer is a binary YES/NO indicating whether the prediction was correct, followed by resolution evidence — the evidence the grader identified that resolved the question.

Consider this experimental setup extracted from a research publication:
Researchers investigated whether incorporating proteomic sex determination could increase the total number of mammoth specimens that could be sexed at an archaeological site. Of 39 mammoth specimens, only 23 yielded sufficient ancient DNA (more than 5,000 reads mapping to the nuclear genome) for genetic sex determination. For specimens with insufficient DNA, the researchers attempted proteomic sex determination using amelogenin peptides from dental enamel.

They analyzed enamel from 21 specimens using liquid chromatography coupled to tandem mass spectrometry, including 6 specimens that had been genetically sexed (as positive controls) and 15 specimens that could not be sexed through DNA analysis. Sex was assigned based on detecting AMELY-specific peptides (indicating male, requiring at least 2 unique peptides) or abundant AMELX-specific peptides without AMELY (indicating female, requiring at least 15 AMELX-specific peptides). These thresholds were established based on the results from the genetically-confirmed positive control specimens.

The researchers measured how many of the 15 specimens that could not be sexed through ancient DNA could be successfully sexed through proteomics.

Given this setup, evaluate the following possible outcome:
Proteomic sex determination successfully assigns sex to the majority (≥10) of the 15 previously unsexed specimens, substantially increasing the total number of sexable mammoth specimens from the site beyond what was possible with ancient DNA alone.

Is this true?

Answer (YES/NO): NO